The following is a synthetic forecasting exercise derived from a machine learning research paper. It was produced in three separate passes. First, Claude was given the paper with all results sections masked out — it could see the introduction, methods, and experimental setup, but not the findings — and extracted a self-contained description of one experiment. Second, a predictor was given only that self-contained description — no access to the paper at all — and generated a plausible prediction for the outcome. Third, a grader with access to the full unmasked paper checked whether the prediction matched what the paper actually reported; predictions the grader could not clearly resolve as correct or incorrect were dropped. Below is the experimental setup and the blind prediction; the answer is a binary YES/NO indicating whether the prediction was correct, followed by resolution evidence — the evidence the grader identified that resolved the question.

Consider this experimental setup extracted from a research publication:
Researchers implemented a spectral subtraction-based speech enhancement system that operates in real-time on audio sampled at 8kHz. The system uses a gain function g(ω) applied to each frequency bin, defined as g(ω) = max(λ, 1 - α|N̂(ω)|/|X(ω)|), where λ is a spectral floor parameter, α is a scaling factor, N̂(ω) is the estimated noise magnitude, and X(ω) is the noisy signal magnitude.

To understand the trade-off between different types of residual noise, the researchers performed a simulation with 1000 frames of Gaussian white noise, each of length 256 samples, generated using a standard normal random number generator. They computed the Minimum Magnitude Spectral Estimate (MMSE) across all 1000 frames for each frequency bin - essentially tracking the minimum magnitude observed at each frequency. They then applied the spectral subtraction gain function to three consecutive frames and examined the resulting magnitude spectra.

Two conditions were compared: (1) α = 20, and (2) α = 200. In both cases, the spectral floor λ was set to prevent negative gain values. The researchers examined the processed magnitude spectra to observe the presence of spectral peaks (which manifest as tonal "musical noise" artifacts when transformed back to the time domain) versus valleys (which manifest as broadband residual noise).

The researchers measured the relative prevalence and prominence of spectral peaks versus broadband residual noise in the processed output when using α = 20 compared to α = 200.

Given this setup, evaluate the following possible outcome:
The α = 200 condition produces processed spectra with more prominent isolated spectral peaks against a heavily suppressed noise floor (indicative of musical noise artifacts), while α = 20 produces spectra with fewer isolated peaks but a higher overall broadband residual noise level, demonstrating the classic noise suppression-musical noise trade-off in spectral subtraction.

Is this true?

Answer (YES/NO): YES